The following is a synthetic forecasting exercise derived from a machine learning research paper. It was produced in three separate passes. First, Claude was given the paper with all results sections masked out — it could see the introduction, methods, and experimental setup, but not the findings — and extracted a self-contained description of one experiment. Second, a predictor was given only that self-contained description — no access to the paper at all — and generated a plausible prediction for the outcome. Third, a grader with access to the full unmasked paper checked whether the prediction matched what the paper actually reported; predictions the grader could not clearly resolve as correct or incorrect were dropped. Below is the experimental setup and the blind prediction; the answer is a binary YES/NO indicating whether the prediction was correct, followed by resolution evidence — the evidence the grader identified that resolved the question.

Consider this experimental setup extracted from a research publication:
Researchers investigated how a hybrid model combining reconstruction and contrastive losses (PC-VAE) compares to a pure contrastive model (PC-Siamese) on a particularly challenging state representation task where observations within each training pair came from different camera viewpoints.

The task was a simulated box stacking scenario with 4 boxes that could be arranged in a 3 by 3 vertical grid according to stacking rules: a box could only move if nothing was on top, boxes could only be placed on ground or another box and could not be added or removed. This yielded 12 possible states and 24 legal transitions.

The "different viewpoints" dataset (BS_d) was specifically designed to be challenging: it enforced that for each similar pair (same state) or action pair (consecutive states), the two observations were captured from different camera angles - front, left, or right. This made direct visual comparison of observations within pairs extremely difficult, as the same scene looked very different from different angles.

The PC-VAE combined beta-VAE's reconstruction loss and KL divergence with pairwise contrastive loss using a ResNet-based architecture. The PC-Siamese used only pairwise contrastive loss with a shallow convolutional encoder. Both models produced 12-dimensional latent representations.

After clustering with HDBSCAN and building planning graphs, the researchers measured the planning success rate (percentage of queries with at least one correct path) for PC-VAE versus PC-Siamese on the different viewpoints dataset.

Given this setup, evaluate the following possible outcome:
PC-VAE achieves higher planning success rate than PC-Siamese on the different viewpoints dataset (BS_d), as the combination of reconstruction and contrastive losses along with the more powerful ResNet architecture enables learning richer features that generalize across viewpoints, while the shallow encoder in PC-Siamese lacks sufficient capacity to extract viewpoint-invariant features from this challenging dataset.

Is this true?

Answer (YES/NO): NO